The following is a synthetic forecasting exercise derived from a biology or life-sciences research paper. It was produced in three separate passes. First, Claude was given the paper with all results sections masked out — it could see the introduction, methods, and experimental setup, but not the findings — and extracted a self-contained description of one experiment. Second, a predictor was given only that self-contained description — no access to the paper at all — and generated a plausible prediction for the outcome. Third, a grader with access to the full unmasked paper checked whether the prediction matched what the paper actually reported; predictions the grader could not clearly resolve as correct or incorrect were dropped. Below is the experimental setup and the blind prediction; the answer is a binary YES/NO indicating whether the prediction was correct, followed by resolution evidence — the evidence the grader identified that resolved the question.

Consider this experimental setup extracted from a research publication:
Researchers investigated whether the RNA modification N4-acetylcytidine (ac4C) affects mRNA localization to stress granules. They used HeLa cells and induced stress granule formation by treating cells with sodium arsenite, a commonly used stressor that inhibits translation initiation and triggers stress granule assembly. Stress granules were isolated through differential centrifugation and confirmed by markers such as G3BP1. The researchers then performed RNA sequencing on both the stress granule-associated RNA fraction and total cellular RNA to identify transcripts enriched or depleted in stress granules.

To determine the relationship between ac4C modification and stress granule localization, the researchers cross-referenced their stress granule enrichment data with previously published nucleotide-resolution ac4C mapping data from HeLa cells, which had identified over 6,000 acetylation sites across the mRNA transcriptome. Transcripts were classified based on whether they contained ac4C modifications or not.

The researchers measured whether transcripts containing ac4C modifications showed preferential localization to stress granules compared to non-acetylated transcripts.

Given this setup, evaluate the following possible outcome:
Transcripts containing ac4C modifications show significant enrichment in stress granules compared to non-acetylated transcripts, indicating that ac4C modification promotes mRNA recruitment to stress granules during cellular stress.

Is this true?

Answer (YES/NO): YES